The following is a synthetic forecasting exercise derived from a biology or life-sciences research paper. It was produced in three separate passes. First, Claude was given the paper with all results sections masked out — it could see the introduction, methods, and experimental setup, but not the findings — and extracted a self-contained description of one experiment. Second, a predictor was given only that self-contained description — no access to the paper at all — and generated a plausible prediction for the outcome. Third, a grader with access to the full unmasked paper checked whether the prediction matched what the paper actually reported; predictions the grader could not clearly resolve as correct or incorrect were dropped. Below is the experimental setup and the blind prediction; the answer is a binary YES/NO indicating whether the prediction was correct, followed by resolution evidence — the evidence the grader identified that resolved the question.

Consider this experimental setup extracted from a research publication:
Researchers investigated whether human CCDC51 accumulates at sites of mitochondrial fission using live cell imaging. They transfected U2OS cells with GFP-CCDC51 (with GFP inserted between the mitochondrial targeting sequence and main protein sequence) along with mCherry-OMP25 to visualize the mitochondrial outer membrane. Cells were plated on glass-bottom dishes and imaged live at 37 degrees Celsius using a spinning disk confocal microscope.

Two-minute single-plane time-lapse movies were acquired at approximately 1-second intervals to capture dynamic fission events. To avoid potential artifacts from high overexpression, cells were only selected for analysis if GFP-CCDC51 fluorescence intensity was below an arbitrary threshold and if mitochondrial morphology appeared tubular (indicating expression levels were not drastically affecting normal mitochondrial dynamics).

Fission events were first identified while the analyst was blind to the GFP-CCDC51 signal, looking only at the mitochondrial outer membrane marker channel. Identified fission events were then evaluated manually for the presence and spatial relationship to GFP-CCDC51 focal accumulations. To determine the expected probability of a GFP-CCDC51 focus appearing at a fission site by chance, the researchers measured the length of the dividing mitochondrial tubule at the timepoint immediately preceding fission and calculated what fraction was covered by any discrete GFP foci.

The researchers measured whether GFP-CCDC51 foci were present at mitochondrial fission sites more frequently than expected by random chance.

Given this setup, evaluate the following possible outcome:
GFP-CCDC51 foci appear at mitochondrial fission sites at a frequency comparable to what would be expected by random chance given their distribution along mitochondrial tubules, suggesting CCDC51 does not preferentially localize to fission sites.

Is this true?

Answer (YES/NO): NO